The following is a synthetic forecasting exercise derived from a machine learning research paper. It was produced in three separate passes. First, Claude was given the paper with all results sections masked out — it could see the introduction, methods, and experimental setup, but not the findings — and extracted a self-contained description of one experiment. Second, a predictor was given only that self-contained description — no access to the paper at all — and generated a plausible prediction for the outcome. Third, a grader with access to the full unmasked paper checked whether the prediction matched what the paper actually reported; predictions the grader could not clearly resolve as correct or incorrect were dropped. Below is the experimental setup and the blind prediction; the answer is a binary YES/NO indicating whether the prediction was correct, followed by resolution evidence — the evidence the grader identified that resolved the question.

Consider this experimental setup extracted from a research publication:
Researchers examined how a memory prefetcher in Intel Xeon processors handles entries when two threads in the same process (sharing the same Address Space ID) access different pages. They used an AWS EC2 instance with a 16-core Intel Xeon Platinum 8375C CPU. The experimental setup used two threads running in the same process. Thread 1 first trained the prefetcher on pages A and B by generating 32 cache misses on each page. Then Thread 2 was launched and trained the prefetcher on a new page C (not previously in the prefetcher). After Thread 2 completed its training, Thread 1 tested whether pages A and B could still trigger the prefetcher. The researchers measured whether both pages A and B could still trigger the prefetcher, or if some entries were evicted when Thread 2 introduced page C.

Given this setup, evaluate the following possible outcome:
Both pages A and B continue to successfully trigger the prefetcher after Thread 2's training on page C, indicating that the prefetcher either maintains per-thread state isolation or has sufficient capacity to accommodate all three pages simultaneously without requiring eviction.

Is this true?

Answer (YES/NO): NO